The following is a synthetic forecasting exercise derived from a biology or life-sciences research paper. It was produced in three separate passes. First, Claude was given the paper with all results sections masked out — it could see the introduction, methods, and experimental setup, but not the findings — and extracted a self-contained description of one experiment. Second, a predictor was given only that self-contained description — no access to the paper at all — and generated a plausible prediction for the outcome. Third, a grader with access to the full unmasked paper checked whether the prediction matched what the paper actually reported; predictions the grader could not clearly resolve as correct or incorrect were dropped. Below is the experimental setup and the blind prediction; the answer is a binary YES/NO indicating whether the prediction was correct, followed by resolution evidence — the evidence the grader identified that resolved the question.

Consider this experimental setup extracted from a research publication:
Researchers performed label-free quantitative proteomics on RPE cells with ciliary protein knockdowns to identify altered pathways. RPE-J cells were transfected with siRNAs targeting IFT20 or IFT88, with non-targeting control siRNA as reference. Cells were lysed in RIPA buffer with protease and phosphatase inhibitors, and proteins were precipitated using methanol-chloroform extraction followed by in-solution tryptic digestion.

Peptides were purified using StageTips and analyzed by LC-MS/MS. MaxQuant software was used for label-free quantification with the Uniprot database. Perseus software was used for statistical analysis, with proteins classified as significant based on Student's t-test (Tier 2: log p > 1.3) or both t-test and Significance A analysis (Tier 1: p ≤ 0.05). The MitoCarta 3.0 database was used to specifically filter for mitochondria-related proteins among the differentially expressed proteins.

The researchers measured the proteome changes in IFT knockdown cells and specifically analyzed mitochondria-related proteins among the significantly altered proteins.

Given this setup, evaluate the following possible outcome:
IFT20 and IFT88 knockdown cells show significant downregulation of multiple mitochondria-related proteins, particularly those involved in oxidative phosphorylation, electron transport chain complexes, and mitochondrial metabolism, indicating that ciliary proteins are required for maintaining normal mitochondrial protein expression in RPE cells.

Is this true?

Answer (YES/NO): NO